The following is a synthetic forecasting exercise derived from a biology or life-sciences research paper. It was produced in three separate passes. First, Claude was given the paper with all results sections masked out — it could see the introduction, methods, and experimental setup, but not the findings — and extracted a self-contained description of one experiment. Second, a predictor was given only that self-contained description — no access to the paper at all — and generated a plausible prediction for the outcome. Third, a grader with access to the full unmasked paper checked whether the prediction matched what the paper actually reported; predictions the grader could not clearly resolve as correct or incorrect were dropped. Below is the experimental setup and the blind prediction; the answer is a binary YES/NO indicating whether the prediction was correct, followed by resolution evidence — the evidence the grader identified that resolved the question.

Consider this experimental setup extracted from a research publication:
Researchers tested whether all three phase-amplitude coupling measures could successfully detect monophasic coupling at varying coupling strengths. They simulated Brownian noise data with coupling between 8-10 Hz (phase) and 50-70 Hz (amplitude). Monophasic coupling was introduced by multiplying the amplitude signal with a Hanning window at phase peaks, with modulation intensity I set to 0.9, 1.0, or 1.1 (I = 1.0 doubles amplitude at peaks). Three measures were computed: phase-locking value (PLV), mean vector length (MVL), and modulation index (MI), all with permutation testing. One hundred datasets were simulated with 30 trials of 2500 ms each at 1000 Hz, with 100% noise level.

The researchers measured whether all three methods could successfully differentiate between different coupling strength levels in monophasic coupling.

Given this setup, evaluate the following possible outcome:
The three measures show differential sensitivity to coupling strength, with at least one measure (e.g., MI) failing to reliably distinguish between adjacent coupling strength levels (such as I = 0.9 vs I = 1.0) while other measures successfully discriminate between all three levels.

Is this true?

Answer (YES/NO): NO